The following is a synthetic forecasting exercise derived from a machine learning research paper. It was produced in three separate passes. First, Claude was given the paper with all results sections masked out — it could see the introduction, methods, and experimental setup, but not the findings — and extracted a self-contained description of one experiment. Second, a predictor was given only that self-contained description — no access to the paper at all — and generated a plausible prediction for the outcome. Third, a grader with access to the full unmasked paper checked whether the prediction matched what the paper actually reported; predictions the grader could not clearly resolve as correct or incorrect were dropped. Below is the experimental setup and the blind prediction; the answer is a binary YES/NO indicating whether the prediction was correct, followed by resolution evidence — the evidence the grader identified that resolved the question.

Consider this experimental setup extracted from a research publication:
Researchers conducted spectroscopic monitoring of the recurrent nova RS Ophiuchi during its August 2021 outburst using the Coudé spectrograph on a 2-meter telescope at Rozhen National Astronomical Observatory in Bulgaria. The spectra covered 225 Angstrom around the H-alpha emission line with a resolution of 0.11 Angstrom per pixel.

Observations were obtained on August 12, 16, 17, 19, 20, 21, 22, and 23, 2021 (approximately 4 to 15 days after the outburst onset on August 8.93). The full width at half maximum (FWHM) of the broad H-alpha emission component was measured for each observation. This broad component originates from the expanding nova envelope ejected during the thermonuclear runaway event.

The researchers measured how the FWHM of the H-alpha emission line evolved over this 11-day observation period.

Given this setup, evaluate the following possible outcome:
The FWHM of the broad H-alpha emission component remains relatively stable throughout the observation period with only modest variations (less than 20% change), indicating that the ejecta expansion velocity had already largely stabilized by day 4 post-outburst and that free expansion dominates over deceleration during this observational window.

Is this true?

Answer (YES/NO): NO